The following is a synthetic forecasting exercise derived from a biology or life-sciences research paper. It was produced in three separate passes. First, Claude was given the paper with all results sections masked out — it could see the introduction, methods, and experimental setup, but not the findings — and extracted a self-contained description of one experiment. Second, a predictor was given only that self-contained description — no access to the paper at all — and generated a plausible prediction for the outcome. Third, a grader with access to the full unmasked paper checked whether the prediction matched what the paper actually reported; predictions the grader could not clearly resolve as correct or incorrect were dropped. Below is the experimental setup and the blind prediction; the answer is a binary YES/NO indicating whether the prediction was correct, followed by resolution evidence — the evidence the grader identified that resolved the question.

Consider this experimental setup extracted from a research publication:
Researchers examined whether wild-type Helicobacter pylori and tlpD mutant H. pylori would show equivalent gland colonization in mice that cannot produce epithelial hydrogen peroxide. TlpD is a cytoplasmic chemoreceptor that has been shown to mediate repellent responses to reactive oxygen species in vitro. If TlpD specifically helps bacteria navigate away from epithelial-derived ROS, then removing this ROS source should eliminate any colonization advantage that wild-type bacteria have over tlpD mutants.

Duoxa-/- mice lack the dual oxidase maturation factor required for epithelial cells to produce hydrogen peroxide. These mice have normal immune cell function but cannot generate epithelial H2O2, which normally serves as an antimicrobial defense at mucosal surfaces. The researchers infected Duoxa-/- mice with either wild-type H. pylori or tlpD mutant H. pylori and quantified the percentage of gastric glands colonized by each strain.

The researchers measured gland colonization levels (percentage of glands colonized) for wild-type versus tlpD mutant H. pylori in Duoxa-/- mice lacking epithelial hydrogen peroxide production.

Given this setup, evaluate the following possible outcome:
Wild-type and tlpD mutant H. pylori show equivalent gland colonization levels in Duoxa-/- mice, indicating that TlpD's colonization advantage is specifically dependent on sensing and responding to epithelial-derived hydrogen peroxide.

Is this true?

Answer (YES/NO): YES